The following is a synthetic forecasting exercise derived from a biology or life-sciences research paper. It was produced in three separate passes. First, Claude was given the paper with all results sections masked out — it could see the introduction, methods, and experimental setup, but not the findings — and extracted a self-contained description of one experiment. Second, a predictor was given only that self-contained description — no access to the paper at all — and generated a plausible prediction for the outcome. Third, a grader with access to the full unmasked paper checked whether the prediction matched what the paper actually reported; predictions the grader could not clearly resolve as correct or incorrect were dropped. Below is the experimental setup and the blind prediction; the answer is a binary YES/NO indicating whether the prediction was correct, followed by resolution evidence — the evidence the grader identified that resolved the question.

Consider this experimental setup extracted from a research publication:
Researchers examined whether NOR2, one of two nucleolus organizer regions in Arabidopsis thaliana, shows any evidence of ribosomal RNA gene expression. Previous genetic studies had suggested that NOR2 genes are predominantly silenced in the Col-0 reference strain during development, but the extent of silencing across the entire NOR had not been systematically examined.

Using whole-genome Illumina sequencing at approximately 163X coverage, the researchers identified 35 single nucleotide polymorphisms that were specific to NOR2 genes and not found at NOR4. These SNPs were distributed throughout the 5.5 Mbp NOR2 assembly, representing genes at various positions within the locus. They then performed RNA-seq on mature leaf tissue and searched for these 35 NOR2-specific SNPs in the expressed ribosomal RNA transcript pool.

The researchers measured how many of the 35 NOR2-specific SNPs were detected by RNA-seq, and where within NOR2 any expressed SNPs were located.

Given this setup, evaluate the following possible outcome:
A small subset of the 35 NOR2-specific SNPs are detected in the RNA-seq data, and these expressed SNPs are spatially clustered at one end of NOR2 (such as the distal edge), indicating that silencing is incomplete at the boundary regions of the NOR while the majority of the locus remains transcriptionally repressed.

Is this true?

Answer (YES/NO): NO